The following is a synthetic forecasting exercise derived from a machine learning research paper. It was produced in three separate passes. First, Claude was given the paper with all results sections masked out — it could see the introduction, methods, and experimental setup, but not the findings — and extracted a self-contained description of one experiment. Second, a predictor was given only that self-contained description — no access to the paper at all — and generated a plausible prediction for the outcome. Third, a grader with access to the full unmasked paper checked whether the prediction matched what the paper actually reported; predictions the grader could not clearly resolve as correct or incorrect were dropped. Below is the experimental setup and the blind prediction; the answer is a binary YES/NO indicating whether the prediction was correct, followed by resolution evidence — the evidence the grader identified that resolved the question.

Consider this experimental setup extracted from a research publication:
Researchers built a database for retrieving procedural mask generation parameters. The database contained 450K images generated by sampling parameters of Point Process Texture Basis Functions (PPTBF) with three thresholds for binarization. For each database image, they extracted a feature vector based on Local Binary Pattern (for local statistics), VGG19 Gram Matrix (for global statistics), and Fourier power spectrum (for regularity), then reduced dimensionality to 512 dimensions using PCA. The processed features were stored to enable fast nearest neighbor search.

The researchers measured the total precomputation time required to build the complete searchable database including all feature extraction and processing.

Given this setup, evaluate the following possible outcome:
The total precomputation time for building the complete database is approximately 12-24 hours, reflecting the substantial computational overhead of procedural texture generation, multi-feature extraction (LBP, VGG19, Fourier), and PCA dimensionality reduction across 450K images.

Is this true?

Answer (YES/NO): NO